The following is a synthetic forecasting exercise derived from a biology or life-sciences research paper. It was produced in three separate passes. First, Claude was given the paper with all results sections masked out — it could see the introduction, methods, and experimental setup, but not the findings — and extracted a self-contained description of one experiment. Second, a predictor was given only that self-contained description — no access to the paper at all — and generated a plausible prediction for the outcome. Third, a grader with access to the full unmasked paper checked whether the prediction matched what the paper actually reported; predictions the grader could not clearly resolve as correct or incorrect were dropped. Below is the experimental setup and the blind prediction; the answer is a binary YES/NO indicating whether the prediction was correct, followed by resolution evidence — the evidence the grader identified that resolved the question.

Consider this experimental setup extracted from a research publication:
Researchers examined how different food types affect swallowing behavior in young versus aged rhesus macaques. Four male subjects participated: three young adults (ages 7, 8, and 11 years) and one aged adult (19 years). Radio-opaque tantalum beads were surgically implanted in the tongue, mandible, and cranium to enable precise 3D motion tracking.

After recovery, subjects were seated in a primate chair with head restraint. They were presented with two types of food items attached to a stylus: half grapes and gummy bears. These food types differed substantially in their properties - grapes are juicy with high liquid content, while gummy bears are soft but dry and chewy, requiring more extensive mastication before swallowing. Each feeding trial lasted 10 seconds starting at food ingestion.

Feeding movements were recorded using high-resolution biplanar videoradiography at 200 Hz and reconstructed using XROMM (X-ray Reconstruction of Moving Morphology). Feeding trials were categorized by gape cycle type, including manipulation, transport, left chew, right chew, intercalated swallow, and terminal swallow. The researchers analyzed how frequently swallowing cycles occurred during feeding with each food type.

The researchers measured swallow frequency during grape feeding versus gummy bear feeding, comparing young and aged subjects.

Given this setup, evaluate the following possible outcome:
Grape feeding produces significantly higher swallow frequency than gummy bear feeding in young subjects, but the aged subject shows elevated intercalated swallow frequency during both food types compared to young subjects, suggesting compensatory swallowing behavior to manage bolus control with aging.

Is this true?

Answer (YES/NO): NO